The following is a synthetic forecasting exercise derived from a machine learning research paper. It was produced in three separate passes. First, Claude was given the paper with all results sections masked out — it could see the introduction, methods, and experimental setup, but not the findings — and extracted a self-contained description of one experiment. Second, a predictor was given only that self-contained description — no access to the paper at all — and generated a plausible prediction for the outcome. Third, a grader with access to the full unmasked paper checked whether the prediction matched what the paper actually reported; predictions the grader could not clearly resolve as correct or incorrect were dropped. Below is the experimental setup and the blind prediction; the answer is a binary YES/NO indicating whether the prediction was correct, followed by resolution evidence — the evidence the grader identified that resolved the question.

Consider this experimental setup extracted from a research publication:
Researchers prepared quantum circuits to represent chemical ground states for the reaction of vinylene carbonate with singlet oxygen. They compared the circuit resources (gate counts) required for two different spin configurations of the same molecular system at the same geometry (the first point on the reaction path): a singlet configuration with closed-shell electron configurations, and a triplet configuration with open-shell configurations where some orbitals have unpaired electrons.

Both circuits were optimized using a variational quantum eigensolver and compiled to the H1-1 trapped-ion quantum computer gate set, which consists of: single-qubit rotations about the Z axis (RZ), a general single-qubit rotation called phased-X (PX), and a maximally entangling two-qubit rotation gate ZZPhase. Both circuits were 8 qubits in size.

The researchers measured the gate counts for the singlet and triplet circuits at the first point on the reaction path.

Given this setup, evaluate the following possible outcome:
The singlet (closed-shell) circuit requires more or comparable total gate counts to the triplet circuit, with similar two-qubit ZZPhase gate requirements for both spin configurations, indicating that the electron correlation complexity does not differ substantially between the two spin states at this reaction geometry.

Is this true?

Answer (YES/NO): NO